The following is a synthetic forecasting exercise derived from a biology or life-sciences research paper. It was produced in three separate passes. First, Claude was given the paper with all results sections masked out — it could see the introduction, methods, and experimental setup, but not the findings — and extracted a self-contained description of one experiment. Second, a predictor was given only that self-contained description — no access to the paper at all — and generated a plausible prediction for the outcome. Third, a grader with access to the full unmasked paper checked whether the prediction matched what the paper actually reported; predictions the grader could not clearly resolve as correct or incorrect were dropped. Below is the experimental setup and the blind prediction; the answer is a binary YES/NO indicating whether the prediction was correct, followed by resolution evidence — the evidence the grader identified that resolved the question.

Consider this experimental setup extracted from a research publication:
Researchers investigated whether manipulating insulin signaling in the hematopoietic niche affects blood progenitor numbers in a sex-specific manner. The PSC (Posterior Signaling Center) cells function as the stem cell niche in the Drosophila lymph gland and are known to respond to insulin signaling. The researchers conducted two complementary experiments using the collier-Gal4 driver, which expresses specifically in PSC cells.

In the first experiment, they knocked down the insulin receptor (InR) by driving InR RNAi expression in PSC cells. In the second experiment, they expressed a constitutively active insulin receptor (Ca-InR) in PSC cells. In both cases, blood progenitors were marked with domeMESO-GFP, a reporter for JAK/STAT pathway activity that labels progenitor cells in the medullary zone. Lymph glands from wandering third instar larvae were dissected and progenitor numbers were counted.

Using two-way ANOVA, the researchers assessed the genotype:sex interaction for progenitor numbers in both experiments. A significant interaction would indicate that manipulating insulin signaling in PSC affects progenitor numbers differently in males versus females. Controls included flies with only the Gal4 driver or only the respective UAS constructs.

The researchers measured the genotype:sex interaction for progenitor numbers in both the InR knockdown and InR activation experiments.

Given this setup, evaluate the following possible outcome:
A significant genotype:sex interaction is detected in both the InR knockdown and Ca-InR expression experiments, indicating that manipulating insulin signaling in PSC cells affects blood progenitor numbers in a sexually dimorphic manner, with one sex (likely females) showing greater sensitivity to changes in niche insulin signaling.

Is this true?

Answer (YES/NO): NO